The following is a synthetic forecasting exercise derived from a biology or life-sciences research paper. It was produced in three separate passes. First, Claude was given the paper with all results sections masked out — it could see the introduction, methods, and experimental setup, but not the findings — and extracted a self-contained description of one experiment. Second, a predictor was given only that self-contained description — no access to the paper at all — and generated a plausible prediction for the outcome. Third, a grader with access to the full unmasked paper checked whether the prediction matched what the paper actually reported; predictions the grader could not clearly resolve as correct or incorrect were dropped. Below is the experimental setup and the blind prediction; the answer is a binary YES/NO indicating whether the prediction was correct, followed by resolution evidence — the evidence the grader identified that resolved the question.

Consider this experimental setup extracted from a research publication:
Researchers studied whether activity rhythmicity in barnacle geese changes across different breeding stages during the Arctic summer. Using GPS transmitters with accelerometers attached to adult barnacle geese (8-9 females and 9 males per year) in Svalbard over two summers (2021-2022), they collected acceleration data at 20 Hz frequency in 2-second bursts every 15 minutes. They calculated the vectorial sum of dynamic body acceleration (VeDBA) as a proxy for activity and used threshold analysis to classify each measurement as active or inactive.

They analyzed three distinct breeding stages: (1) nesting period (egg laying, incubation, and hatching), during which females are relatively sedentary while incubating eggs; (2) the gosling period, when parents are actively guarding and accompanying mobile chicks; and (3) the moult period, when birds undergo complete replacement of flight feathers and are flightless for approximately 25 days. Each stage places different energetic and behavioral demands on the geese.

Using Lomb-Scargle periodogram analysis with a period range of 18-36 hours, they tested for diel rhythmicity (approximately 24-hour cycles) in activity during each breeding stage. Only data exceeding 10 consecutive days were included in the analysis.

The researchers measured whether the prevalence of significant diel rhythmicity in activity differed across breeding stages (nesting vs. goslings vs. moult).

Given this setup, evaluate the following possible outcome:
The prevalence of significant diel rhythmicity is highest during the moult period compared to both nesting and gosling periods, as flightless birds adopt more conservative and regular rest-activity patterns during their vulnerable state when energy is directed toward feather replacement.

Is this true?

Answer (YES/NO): NO